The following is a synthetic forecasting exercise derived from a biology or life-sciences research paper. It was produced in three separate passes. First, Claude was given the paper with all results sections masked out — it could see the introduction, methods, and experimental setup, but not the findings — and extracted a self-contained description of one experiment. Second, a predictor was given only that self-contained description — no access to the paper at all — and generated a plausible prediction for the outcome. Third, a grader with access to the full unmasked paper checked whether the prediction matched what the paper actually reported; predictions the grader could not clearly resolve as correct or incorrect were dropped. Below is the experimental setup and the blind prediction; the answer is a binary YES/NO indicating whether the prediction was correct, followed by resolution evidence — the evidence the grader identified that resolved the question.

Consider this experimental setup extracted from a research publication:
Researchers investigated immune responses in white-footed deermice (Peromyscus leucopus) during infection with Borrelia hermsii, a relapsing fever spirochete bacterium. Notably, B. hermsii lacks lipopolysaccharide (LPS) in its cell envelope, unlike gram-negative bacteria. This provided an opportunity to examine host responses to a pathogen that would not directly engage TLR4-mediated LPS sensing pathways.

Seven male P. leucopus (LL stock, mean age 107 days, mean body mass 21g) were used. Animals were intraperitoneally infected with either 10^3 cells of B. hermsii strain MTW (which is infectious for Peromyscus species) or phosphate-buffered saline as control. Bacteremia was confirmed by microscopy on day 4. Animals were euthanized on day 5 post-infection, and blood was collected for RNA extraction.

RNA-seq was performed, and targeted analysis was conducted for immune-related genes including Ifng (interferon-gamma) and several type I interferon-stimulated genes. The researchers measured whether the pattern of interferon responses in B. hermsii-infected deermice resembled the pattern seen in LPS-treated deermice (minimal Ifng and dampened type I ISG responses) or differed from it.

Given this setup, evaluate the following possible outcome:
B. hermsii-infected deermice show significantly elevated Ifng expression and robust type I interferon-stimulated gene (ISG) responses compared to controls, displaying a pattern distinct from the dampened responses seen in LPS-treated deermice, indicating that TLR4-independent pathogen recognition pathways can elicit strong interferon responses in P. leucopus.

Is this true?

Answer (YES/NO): NO